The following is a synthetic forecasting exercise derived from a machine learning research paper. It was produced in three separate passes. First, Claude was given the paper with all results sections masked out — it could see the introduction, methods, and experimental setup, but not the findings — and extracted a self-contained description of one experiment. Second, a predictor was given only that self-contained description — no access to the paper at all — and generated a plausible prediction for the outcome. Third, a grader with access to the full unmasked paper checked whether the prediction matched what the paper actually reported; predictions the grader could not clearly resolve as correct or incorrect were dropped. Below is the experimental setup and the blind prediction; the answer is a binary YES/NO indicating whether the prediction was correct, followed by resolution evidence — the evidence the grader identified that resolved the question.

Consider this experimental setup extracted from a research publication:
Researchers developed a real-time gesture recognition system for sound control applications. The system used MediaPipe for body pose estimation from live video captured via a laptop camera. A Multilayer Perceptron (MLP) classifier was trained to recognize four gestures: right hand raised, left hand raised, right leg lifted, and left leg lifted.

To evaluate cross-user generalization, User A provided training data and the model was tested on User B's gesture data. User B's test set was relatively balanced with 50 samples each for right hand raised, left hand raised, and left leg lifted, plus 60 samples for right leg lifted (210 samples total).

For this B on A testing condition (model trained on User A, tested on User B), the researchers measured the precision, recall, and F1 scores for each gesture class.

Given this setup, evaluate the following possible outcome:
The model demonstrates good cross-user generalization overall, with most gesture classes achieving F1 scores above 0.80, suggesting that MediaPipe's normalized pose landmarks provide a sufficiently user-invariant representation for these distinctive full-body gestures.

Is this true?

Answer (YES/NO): YES